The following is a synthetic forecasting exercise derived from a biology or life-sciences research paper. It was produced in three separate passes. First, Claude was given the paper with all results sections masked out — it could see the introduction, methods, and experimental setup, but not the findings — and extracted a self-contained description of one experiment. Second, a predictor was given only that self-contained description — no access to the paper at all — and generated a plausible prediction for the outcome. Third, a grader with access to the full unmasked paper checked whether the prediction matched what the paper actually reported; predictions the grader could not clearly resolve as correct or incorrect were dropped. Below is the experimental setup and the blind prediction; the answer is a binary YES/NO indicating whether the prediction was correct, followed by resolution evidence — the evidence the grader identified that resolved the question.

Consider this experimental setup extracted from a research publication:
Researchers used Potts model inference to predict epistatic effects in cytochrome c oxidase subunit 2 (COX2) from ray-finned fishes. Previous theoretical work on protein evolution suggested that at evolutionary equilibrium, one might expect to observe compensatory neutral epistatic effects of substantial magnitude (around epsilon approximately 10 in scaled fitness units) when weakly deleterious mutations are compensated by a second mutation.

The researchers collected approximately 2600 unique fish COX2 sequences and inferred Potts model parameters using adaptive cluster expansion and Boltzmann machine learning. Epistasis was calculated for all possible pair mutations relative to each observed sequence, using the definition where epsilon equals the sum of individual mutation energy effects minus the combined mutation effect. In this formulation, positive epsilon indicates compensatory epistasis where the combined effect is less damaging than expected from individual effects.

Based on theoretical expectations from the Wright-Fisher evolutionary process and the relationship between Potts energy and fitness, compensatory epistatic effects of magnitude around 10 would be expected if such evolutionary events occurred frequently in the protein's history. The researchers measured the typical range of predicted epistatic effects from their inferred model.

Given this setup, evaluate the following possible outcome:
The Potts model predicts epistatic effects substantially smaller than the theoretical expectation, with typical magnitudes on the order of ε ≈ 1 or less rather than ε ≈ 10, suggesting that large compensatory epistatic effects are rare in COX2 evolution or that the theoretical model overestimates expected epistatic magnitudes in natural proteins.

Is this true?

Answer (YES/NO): NO